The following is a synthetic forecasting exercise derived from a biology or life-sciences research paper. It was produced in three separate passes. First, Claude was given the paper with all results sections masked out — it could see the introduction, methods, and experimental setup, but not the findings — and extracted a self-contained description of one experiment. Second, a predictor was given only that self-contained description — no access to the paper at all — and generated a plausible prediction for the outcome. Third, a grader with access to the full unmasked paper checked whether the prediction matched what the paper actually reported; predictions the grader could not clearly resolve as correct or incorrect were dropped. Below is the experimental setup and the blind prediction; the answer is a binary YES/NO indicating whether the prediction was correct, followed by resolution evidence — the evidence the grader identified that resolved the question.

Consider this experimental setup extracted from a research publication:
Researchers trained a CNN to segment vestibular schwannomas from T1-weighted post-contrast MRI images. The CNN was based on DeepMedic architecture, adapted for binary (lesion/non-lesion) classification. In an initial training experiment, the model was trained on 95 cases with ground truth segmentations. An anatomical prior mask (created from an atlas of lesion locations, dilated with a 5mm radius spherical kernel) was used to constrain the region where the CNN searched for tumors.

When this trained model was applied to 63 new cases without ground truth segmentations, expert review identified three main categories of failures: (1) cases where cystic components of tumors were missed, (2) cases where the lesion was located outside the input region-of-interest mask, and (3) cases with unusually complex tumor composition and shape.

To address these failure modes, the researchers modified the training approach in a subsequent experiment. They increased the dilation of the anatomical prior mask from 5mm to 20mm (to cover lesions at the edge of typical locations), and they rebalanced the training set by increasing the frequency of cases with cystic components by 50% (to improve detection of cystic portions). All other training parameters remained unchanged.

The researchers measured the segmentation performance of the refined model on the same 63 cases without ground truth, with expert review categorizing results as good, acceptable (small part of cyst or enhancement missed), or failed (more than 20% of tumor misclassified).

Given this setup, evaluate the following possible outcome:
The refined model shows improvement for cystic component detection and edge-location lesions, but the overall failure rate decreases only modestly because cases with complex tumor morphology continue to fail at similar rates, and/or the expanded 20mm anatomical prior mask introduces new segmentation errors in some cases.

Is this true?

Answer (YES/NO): NO